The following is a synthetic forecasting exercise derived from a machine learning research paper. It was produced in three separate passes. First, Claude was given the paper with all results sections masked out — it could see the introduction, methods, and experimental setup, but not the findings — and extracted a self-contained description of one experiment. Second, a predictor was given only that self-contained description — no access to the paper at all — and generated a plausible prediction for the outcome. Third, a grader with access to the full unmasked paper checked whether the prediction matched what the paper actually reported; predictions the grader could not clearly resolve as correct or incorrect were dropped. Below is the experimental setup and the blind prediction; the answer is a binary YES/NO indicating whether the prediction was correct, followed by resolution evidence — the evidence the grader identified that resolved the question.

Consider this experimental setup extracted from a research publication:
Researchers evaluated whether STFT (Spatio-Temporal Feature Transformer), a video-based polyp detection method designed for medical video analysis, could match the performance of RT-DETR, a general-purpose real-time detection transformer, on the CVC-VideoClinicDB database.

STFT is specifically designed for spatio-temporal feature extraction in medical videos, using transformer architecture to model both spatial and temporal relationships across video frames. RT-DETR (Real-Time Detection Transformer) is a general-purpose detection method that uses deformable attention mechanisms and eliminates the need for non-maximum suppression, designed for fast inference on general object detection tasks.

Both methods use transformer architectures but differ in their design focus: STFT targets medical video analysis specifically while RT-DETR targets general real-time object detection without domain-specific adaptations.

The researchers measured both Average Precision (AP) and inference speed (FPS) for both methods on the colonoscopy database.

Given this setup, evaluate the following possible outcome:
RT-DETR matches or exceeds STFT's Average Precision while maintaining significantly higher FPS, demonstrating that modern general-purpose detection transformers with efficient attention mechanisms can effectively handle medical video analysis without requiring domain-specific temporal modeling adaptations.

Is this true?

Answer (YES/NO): YES